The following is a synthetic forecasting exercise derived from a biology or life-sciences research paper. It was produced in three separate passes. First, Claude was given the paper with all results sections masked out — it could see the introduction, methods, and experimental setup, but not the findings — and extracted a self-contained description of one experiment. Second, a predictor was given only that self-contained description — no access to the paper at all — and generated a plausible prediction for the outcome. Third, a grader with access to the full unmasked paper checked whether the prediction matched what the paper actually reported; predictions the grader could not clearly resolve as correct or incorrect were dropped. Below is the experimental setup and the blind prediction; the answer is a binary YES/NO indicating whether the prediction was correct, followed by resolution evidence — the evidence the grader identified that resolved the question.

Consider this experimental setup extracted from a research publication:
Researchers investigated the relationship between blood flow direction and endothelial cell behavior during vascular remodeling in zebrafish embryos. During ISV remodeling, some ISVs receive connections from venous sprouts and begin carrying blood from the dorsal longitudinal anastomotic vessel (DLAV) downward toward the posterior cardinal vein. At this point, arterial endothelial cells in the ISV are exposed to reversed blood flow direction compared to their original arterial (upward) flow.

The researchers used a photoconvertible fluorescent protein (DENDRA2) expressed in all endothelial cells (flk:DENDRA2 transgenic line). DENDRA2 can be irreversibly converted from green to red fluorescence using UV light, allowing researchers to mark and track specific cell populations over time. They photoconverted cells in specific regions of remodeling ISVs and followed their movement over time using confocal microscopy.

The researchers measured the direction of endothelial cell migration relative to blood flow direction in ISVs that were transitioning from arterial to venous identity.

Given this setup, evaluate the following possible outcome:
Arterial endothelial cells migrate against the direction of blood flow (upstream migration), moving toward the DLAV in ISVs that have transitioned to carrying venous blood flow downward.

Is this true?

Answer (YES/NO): YES